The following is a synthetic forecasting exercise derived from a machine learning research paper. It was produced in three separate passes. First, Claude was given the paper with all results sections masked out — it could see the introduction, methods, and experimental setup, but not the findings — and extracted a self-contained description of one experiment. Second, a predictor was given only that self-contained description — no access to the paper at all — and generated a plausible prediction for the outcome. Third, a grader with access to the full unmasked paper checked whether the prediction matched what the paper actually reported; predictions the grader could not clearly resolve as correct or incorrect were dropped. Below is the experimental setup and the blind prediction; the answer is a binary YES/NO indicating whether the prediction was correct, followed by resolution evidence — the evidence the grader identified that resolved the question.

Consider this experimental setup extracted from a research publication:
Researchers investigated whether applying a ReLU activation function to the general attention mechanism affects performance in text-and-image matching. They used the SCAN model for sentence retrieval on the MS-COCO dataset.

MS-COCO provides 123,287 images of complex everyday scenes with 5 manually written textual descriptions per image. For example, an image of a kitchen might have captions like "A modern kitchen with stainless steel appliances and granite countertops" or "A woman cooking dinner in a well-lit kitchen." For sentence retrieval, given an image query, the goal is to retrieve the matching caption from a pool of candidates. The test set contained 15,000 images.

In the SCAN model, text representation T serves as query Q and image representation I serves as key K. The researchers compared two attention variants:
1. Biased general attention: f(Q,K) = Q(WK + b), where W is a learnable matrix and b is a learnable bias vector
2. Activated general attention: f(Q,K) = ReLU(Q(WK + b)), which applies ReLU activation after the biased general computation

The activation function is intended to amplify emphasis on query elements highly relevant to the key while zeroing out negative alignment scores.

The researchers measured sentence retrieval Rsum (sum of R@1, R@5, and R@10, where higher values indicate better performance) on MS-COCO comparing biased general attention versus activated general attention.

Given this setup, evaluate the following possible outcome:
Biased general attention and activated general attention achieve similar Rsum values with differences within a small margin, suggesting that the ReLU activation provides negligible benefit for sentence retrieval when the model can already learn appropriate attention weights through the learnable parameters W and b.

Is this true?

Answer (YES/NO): YES